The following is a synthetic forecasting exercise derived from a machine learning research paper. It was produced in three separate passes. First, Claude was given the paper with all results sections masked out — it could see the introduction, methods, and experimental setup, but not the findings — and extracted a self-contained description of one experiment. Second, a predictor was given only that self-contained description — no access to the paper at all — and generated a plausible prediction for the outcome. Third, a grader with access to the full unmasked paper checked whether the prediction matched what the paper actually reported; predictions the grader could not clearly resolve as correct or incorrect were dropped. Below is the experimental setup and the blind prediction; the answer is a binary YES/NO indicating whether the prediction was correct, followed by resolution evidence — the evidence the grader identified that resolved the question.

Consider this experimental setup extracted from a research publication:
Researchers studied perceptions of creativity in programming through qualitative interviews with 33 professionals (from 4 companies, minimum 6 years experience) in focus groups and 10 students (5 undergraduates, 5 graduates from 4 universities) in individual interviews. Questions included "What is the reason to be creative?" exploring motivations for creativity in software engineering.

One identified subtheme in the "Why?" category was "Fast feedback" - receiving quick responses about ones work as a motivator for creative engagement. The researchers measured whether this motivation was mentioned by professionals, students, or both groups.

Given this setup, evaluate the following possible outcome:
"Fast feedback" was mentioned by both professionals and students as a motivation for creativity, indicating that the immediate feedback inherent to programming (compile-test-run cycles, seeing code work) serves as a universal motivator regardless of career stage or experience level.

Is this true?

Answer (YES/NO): NO